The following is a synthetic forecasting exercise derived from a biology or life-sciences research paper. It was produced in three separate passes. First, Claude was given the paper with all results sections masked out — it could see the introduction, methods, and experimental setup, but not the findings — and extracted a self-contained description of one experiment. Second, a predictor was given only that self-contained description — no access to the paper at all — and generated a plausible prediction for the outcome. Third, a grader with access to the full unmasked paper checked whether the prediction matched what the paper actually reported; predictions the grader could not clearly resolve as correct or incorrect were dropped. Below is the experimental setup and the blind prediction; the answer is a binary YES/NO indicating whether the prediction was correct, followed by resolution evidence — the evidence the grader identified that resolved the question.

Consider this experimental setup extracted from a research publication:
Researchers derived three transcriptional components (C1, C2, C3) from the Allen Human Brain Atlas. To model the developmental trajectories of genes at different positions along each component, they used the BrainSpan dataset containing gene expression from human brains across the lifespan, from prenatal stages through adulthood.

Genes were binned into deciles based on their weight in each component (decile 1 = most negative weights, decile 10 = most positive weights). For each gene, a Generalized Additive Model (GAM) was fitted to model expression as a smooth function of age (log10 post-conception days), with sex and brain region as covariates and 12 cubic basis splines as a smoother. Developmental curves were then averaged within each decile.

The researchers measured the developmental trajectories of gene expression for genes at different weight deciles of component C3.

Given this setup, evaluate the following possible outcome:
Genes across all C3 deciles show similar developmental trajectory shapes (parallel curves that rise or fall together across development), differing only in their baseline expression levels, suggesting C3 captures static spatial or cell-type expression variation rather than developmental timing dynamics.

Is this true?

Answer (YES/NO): NO